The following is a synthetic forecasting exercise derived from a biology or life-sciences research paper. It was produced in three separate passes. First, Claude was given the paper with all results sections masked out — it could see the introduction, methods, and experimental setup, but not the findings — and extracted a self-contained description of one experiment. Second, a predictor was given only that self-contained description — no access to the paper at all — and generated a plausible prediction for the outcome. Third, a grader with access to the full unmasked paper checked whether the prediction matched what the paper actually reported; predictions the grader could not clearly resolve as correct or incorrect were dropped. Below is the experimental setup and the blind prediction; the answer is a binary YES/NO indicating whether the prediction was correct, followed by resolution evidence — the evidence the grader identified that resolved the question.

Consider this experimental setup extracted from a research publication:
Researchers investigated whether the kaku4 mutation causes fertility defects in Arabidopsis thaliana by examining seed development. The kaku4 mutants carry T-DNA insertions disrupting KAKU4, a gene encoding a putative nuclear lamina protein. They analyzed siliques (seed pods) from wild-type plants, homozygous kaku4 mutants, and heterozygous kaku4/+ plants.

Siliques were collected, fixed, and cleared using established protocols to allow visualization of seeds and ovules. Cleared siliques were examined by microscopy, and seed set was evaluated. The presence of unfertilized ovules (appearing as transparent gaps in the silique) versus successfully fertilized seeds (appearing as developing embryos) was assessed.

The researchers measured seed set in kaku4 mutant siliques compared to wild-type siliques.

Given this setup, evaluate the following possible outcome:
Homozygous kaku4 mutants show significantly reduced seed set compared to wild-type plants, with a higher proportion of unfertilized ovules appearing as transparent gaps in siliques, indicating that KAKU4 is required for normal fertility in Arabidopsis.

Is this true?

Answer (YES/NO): NO